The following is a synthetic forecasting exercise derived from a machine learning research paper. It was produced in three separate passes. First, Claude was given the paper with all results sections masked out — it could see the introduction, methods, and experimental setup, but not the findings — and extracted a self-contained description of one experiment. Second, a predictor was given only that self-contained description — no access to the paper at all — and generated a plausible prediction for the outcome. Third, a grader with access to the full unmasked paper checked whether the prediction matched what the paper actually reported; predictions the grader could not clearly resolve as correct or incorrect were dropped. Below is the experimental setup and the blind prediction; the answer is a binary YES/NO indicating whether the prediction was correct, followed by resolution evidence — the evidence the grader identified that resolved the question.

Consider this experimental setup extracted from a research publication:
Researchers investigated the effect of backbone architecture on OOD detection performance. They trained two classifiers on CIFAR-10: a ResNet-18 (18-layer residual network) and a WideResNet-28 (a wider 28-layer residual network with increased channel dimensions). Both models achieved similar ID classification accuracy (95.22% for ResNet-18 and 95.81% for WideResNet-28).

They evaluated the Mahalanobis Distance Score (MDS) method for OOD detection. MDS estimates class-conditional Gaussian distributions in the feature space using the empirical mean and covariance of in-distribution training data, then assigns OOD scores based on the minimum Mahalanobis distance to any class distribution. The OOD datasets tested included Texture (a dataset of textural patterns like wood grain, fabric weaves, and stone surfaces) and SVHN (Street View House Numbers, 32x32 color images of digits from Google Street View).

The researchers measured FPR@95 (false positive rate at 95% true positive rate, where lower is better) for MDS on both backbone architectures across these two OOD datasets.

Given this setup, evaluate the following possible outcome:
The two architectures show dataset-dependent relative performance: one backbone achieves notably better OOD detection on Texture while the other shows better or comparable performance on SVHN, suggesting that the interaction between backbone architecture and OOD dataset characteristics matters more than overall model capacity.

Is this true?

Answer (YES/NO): NO